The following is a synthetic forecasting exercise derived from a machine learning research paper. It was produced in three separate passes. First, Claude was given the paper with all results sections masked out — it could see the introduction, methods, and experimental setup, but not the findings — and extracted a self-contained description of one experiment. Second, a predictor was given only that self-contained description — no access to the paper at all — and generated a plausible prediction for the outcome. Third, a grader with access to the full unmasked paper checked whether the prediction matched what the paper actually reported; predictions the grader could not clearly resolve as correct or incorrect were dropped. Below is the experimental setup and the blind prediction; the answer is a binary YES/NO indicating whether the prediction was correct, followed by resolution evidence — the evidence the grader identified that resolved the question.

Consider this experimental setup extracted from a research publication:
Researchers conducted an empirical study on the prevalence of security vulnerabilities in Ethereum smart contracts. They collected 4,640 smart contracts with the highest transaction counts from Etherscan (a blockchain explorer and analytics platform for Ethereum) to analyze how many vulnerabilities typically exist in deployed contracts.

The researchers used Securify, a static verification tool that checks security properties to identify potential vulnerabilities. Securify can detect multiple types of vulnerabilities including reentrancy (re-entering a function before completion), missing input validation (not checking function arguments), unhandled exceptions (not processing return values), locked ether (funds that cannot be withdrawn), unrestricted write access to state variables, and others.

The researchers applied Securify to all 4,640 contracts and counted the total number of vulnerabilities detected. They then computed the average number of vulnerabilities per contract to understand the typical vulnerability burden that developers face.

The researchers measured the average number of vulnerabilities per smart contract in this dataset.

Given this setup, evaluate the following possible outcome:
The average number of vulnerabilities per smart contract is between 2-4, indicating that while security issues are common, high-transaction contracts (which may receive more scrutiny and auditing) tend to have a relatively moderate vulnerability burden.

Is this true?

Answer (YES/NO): NO